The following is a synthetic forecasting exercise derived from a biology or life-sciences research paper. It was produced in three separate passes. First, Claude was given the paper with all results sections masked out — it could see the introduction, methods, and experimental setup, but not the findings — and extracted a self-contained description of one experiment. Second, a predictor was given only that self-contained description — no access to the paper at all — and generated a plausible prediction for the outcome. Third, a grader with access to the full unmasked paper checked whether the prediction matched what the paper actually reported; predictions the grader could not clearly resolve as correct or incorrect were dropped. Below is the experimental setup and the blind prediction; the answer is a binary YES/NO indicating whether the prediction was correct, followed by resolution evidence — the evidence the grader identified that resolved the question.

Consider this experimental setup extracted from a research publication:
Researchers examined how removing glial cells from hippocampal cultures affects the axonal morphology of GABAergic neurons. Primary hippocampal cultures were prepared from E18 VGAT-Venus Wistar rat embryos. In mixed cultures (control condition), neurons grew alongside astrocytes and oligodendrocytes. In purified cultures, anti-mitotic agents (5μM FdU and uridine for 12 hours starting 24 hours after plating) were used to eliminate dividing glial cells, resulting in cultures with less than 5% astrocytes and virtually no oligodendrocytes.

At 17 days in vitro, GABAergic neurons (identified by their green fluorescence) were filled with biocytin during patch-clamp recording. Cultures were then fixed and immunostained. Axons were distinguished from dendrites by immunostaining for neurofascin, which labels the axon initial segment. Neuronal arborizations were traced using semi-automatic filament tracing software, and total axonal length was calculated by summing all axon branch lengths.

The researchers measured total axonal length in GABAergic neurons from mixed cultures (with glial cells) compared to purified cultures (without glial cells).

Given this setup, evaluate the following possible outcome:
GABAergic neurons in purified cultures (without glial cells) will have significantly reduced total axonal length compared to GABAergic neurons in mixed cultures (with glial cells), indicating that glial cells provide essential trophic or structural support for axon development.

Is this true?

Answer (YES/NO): NO